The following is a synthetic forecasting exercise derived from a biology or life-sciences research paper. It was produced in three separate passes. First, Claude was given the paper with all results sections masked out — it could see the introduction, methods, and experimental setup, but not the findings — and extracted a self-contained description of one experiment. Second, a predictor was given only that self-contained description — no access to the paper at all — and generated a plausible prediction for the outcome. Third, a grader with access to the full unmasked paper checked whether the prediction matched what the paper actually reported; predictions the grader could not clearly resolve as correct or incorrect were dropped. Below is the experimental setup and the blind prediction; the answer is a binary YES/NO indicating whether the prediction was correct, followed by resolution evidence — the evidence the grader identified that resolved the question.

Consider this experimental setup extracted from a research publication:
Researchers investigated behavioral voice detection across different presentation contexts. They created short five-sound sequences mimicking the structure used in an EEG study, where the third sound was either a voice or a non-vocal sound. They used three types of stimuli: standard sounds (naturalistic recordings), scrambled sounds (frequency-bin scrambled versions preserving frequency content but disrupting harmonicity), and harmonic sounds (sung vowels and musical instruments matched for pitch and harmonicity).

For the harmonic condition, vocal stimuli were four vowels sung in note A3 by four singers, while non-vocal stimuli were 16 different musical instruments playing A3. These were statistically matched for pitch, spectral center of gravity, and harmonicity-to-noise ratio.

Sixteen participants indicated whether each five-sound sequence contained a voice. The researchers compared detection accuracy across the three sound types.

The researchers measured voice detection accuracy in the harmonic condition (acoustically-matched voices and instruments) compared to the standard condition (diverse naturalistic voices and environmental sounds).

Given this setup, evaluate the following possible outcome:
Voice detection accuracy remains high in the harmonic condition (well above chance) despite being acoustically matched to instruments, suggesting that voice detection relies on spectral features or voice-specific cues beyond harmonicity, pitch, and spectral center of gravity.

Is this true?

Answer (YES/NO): YES